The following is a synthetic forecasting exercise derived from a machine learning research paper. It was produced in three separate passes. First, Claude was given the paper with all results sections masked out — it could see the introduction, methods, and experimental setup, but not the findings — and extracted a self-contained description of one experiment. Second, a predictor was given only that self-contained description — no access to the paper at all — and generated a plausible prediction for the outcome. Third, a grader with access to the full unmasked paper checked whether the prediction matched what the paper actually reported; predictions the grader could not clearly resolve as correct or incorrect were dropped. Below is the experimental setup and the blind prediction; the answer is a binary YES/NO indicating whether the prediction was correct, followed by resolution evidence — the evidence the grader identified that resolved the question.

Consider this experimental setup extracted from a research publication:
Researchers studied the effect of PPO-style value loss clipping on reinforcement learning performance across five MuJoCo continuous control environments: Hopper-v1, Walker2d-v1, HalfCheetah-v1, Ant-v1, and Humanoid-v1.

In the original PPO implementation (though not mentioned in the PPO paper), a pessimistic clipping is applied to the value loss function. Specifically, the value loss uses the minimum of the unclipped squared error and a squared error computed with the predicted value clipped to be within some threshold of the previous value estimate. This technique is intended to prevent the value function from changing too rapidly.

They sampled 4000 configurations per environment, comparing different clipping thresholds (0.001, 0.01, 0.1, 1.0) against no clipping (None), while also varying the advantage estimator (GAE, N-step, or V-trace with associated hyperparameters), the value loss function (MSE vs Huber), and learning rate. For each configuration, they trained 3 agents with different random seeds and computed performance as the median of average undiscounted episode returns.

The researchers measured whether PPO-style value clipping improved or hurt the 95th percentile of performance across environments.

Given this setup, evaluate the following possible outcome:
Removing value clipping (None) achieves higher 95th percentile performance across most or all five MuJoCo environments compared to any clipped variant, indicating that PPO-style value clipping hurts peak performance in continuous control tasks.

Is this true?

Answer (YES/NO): YES